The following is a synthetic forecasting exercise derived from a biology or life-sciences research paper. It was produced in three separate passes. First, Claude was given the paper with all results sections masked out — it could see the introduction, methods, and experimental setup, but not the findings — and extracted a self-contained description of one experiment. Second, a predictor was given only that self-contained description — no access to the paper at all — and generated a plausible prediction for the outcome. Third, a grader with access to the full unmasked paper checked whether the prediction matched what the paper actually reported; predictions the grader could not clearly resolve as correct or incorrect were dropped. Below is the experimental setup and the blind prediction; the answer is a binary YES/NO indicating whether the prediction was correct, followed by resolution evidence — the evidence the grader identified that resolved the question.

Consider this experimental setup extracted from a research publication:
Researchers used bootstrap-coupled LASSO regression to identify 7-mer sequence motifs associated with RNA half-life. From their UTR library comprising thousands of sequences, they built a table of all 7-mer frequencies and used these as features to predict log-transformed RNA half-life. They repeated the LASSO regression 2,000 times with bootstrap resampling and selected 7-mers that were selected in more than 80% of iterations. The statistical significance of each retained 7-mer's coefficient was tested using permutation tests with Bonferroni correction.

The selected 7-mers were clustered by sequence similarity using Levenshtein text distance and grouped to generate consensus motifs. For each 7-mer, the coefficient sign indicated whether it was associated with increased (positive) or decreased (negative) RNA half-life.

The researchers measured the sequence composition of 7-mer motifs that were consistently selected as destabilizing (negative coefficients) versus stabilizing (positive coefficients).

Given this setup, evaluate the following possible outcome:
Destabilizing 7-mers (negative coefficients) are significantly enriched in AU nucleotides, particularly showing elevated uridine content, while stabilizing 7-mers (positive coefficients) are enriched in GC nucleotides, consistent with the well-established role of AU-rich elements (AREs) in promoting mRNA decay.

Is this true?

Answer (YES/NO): NO